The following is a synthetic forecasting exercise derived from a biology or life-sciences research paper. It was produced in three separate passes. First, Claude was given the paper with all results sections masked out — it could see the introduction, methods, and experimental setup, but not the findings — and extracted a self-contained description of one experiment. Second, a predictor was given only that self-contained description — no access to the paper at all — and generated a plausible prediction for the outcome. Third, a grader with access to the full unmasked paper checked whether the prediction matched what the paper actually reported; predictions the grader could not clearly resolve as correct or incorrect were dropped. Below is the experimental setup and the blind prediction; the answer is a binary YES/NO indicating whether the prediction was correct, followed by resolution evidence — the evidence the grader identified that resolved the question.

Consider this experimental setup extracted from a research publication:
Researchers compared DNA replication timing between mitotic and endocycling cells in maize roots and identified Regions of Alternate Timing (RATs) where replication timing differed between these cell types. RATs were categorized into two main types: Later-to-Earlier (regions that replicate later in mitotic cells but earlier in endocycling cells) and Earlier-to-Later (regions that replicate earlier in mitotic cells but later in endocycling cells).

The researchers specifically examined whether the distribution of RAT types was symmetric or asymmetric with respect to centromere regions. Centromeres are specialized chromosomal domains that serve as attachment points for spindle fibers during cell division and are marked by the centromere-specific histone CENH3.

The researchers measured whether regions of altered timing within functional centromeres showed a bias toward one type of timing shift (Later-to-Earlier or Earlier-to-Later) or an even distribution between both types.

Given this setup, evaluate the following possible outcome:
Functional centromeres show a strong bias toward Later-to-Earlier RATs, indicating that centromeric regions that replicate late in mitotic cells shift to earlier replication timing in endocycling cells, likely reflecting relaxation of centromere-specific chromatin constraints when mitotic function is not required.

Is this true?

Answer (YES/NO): NO